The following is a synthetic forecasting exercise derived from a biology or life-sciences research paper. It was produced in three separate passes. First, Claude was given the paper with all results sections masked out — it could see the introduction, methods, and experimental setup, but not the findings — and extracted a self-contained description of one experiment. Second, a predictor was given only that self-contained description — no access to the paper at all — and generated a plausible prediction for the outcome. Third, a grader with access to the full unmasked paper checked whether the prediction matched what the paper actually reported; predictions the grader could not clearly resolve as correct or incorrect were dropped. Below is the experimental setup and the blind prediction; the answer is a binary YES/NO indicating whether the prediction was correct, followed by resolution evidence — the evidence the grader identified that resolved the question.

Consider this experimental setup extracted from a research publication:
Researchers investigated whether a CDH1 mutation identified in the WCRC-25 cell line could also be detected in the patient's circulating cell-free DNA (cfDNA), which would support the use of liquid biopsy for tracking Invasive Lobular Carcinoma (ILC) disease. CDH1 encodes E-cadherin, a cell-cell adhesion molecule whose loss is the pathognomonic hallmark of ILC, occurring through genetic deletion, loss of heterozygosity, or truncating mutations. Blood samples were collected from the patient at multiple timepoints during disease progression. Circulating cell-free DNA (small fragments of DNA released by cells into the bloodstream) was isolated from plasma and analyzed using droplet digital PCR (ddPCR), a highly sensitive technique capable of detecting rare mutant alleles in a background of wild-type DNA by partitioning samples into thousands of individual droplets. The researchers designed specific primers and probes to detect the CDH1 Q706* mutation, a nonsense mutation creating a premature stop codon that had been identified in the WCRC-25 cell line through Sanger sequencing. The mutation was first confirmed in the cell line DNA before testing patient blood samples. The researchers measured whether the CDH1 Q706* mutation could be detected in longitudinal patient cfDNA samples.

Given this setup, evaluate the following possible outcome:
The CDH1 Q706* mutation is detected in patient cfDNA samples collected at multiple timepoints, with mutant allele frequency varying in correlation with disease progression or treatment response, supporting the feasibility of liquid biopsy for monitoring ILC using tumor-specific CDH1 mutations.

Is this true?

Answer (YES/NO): NO